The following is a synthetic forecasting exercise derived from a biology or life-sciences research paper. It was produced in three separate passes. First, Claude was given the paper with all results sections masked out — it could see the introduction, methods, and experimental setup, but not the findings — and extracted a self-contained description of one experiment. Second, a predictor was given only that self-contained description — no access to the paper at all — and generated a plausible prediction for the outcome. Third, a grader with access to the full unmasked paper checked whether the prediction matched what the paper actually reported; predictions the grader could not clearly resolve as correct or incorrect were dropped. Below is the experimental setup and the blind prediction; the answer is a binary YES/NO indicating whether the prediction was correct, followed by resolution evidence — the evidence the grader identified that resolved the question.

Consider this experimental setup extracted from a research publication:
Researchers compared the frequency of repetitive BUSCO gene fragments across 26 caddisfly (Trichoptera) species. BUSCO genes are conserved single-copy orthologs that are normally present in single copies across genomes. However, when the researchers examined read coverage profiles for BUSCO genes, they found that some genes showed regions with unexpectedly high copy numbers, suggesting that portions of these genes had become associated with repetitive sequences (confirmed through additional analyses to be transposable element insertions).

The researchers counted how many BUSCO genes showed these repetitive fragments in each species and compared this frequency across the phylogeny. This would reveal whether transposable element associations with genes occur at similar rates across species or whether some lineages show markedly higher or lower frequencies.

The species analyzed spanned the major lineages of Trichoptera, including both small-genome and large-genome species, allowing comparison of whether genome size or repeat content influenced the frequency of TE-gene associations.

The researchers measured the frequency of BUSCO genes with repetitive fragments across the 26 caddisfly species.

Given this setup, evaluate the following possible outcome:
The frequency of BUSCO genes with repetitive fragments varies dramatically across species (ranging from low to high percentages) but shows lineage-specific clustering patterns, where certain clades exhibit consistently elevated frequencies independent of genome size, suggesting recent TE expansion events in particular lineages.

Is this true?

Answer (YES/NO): NO